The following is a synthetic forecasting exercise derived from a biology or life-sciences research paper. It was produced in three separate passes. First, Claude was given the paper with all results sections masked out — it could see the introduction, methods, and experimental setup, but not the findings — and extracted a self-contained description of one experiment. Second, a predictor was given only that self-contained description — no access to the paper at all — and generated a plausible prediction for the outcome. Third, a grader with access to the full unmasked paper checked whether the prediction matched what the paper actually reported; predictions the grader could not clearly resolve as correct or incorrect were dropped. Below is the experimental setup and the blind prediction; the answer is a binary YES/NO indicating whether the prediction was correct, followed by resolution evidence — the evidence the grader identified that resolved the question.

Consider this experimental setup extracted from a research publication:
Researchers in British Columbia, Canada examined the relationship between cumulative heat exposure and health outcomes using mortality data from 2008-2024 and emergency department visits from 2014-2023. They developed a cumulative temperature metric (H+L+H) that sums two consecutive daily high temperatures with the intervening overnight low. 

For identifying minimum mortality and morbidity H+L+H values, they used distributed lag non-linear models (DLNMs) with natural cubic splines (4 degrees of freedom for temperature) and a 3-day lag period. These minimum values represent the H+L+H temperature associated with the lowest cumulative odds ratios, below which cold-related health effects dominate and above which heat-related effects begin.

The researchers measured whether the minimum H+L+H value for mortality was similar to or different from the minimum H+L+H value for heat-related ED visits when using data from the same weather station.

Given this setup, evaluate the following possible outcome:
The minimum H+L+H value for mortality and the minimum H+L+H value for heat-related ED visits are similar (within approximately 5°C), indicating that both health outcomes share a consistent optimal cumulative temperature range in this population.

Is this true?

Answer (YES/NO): YES